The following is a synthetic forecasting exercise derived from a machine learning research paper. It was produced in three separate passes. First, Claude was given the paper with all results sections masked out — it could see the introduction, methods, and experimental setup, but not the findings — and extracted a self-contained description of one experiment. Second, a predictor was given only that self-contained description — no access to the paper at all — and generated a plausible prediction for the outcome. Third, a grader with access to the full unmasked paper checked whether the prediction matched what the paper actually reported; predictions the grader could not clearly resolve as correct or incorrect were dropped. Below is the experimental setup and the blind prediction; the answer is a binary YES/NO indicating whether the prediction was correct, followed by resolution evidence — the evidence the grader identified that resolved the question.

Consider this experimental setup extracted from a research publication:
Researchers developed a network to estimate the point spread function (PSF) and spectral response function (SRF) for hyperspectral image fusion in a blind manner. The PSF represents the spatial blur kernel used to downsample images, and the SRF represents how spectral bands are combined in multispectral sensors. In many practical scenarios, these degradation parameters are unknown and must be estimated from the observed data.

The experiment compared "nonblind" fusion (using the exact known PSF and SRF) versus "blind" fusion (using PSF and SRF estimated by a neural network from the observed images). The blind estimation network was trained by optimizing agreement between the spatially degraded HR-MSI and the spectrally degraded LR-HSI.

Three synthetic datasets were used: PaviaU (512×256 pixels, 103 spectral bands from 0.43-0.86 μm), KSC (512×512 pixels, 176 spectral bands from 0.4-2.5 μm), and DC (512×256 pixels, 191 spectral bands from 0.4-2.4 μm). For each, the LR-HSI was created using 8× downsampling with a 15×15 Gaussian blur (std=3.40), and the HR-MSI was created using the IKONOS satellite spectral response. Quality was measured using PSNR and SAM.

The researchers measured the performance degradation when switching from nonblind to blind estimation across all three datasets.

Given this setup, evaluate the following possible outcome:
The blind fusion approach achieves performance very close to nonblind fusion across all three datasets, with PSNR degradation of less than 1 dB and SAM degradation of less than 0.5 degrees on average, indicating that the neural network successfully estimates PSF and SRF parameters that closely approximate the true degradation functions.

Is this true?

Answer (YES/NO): YES